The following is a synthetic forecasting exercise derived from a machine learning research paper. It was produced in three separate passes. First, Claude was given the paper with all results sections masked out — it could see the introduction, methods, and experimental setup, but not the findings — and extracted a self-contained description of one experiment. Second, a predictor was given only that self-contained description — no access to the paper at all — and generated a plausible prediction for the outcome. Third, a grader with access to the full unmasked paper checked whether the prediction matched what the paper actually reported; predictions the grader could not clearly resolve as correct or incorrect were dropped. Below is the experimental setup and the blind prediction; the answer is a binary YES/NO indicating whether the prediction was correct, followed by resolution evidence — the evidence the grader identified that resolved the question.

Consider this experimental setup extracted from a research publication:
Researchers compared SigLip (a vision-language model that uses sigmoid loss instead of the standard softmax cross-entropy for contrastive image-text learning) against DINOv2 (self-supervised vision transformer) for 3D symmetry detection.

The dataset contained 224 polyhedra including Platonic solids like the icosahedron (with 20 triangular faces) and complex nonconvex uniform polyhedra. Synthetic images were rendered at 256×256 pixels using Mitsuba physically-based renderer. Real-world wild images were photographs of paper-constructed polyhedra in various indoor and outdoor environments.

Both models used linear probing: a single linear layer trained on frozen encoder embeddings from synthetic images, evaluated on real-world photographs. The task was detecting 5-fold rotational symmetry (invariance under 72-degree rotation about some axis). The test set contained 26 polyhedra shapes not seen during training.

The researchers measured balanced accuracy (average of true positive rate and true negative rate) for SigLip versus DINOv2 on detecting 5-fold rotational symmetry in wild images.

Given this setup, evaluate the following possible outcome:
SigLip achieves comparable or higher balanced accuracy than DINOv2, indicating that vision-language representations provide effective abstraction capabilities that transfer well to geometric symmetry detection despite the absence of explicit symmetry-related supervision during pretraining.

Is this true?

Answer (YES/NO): NO